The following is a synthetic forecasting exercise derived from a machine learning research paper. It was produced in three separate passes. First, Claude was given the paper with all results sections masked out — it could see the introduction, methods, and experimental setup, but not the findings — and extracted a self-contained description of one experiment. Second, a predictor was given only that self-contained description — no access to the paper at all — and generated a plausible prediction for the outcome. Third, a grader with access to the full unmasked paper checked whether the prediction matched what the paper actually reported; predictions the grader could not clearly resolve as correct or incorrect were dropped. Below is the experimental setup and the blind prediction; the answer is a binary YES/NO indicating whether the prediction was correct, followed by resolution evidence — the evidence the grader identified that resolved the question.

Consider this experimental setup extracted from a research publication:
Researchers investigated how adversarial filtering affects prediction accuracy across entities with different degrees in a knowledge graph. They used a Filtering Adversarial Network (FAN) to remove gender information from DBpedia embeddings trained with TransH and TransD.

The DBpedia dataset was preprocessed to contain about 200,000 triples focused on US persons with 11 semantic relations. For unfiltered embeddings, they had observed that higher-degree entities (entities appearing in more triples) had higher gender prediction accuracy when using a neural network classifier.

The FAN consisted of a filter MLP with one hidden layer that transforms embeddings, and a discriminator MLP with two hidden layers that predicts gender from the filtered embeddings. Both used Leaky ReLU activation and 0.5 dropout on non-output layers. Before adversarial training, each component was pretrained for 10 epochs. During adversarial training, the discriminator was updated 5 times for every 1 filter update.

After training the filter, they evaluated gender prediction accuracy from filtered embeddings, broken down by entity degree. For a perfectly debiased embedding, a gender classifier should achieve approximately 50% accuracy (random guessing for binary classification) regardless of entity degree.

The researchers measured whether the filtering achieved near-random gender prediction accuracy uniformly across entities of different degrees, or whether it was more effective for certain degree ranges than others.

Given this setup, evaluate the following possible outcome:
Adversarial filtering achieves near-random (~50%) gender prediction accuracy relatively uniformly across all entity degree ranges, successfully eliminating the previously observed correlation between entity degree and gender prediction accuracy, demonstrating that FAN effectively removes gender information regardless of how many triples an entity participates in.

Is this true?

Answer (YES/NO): YES